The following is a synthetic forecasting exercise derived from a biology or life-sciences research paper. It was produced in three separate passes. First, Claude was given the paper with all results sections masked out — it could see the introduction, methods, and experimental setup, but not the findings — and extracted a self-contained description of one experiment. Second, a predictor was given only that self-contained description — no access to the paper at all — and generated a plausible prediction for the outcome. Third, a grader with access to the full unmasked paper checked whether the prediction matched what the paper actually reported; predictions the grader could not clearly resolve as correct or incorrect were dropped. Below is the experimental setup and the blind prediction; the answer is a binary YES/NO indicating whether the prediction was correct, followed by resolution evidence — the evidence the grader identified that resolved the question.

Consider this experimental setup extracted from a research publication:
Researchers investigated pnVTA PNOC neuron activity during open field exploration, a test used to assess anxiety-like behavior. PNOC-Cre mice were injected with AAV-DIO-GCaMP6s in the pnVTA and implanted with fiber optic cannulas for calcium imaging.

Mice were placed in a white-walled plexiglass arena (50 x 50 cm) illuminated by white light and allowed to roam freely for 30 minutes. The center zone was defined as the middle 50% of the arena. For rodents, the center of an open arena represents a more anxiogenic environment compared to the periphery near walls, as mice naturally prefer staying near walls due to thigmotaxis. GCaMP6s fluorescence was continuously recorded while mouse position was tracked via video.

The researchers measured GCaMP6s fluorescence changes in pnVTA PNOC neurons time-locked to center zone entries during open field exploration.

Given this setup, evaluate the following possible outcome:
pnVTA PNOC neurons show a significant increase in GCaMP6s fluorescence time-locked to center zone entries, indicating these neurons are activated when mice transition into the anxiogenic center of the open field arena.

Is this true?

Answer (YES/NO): YES